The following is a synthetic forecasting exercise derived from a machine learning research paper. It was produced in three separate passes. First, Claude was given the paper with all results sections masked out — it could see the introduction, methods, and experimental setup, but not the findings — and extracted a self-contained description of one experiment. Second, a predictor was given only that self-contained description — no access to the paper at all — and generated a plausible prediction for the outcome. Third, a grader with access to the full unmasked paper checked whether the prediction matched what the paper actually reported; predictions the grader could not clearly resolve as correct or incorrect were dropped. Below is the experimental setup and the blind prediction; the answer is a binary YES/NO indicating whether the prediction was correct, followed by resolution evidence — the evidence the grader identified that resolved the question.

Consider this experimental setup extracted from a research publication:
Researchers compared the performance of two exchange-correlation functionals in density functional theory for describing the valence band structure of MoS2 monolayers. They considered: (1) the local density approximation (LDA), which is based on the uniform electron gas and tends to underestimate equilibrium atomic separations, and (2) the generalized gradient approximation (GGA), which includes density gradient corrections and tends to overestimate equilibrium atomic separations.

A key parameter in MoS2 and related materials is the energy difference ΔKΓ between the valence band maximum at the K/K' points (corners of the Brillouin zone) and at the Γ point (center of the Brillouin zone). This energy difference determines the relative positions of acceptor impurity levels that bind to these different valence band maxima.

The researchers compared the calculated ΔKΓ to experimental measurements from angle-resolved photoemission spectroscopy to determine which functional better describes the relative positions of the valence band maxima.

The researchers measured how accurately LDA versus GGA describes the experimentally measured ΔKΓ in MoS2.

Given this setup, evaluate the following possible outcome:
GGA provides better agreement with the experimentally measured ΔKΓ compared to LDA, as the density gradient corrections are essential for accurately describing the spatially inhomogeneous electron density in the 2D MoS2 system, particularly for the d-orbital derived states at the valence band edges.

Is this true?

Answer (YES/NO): NO